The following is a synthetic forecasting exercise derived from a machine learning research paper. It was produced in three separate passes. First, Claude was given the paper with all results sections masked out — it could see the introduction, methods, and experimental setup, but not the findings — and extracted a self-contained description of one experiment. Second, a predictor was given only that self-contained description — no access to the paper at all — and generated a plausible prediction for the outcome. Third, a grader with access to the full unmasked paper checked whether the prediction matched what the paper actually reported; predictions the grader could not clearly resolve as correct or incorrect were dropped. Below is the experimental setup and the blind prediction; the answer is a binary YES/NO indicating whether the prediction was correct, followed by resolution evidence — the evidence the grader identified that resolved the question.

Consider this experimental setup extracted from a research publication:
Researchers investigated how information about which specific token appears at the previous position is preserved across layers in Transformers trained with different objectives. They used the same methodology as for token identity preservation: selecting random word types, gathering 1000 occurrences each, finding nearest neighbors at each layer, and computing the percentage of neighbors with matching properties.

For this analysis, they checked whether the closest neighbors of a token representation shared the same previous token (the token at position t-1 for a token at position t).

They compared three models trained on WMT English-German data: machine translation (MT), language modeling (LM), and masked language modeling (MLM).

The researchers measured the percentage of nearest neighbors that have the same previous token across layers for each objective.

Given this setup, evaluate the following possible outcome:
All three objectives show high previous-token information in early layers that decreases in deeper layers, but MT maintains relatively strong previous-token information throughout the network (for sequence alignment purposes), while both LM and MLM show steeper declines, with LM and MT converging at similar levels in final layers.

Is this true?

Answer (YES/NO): NO